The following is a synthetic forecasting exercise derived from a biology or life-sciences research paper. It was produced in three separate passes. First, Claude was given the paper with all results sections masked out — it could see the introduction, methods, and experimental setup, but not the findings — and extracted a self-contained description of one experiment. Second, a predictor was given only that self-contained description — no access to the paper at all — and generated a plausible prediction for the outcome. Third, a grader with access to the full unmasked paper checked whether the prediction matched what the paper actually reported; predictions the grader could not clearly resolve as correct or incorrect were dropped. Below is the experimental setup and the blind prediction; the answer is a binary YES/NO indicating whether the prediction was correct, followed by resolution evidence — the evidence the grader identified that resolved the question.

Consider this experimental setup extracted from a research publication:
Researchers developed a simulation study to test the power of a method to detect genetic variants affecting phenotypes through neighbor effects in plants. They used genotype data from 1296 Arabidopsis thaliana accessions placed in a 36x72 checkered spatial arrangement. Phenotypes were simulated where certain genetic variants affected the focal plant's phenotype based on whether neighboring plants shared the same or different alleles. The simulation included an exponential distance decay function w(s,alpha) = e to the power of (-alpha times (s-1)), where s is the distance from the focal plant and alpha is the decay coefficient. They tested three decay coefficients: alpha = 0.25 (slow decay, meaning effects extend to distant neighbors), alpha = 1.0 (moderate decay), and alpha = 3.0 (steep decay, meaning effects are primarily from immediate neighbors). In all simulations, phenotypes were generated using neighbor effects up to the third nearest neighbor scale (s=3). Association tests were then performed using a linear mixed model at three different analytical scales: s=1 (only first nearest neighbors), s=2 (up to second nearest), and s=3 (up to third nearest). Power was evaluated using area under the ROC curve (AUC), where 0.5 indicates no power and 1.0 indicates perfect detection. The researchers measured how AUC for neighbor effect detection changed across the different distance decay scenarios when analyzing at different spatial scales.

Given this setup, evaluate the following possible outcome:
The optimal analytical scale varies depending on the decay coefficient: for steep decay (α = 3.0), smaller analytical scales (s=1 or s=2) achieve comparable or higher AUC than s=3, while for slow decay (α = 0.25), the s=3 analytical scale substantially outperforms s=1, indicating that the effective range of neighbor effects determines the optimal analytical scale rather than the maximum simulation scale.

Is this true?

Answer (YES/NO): YES